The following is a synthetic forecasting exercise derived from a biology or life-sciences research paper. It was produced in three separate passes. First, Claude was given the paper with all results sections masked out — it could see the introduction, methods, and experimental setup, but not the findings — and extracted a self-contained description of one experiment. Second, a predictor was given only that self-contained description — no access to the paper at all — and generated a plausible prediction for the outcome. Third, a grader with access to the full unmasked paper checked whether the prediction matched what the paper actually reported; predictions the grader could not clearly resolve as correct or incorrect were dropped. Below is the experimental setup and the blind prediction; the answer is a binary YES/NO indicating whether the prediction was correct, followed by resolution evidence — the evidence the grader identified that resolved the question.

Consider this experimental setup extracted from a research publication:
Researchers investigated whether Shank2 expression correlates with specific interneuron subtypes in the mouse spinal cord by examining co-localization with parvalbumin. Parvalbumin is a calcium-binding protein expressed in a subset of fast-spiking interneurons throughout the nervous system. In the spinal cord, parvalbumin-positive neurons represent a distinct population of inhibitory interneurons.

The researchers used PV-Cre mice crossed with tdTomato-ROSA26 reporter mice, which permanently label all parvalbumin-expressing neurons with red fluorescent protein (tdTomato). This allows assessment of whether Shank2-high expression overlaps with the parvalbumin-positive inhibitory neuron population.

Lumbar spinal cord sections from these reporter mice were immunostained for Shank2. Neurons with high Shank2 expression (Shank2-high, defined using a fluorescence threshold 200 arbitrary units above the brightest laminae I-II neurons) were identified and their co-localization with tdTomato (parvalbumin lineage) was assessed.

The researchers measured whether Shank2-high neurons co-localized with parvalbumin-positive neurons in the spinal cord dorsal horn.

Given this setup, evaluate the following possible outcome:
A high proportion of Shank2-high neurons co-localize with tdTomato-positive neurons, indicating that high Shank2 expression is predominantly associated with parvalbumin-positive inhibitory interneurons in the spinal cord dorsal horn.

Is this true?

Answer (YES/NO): NO